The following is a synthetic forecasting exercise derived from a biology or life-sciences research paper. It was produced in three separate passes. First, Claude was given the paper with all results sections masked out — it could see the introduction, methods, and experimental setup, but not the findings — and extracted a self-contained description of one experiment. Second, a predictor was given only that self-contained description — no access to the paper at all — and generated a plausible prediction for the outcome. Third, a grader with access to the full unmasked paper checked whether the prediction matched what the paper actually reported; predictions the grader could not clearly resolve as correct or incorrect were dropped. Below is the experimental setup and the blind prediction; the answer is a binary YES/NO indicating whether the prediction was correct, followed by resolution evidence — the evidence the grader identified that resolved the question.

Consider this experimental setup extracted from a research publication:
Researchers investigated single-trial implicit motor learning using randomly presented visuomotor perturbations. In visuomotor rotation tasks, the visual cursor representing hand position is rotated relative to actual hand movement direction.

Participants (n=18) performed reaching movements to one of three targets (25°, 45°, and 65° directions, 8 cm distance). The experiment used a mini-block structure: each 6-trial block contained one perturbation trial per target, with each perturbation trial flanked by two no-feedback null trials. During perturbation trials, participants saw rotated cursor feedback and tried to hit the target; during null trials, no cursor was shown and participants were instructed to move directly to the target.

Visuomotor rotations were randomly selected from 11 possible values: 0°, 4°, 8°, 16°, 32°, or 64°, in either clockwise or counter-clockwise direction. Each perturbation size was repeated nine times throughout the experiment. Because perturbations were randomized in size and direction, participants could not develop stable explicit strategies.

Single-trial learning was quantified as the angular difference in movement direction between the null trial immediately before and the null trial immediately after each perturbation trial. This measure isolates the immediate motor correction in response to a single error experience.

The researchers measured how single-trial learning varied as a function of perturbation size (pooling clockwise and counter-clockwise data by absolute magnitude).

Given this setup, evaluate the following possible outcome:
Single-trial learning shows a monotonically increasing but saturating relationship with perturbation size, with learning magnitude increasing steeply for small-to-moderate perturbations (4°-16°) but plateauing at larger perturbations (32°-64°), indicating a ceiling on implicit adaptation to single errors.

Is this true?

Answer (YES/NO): NO